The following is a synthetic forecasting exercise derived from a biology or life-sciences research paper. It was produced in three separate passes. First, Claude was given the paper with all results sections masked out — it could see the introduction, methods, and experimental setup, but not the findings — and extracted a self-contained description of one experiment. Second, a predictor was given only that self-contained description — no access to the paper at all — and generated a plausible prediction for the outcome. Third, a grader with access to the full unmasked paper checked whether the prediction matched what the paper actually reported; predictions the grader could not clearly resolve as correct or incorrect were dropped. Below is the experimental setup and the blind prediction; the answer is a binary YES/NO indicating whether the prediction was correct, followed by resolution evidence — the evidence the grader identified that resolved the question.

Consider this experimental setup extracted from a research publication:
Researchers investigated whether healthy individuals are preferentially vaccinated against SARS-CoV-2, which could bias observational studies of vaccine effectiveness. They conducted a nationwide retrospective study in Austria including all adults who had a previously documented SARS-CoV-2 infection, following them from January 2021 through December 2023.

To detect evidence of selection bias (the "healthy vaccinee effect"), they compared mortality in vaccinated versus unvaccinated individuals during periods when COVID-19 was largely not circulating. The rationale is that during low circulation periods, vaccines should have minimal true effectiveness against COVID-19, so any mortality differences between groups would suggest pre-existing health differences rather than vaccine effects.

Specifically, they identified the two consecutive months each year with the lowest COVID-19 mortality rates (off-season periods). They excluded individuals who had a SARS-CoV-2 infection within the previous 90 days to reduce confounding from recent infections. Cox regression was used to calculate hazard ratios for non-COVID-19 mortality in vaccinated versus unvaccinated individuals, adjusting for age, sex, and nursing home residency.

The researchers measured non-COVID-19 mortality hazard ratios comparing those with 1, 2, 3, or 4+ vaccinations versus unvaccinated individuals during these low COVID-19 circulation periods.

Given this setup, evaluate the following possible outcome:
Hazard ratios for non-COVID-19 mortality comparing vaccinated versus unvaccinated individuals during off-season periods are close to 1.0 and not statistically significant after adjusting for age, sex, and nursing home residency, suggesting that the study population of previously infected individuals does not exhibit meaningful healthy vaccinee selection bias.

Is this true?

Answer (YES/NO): NO